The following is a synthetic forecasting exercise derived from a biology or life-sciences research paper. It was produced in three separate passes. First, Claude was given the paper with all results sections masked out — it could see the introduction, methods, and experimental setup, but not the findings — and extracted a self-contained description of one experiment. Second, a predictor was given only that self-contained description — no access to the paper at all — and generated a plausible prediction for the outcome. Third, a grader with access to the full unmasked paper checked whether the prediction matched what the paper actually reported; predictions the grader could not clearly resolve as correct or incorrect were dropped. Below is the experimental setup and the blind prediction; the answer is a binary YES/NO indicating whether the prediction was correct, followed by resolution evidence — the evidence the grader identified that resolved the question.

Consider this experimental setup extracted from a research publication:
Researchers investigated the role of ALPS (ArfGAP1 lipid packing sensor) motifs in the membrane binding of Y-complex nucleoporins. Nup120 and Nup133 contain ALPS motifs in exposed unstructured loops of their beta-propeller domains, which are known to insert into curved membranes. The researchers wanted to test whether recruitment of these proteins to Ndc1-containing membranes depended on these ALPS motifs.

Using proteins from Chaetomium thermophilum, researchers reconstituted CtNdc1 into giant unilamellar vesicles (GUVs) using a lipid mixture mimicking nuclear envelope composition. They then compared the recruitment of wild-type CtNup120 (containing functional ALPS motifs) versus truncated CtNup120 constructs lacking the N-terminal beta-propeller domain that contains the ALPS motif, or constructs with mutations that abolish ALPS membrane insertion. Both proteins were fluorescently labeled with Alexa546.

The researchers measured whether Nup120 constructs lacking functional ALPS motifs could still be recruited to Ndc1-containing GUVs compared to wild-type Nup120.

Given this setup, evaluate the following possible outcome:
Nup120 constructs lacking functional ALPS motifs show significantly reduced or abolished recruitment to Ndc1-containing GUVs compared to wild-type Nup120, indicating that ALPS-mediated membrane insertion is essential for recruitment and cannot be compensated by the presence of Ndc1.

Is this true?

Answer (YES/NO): NO